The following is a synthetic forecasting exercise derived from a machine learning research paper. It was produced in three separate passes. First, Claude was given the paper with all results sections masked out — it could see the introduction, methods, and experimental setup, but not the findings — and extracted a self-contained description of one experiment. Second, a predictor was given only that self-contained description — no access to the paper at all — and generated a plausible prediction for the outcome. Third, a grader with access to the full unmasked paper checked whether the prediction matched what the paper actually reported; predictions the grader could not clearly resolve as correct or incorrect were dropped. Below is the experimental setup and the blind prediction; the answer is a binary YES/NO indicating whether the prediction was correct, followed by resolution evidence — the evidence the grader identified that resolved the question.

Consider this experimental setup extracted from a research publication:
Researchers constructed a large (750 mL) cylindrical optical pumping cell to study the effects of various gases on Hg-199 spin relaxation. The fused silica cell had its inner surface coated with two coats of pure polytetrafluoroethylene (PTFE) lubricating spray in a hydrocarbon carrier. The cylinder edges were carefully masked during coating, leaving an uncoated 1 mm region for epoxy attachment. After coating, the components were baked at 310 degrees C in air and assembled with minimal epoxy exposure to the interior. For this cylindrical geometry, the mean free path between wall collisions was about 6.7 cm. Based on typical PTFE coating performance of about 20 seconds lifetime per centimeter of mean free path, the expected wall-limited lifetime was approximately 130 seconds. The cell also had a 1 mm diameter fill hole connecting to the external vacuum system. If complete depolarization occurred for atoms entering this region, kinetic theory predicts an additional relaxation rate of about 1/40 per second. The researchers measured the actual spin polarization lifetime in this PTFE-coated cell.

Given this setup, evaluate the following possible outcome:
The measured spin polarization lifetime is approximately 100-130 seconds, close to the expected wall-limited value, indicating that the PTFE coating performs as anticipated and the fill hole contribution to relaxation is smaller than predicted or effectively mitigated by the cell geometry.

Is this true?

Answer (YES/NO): NO